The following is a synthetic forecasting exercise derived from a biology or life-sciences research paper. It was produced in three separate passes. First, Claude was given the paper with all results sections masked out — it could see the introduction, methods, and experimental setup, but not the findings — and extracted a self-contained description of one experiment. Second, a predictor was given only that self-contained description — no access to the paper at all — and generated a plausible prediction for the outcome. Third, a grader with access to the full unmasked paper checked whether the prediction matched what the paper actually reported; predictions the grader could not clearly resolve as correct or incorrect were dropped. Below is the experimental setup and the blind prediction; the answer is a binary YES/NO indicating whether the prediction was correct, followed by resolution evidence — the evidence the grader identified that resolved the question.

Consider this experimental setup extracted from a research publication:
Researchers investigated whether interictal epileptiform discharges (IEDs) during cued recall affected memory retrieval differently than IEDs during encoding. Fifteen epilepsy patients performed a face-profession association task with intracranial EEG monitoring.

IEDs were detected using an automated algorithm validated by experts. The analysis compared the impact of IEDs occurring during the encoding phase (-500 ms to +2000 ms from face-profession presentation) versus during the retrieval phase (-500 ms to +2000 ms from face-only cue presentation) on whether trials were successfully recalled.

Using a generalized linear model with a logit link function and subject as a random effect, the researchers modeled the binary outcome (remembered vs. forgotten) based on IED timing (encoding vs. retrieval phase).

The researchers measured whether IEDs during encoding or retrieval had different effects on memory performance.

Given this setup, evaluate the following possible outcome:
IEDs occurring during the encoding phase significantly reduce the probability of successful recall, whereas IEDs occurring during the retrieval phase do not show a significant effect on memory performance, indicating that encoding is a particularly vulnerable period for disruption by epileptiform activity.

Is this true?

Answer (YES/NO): NO